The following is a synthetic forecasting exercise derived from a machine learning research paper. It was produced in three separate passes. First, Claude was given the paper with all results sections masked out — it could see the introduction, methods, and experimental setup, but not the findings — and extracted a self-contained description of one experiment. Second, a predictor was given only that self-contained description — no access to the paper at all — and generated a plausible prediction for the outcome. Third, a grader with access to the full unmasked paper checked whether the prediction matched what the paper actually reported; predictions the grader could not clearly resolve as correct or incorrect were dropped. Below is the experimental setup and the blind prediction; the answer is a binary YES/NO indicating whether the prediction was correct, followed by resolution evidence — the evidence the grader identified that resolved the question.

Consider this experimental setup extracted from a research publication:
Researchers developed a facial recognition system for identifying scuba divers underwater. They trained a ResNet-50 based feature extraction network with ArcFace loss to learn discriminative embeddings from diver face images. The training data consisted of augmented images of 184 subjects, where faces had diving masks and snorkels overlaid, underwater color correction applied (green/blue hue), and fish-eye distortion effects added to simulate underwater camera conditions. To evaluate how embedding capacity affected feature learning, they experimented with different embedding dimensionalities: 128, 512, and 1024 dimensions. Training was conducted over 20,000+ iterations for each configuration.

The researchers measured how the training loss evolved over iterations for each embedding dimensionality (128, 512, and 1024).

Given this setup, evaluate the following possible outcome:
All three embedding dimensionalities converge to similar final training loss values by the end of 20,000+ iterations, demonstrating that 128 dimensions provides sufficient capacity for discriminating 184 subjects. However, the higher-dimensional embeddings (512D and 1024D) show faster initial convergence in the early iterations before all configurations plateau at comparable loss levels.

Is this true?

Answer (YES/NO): NO